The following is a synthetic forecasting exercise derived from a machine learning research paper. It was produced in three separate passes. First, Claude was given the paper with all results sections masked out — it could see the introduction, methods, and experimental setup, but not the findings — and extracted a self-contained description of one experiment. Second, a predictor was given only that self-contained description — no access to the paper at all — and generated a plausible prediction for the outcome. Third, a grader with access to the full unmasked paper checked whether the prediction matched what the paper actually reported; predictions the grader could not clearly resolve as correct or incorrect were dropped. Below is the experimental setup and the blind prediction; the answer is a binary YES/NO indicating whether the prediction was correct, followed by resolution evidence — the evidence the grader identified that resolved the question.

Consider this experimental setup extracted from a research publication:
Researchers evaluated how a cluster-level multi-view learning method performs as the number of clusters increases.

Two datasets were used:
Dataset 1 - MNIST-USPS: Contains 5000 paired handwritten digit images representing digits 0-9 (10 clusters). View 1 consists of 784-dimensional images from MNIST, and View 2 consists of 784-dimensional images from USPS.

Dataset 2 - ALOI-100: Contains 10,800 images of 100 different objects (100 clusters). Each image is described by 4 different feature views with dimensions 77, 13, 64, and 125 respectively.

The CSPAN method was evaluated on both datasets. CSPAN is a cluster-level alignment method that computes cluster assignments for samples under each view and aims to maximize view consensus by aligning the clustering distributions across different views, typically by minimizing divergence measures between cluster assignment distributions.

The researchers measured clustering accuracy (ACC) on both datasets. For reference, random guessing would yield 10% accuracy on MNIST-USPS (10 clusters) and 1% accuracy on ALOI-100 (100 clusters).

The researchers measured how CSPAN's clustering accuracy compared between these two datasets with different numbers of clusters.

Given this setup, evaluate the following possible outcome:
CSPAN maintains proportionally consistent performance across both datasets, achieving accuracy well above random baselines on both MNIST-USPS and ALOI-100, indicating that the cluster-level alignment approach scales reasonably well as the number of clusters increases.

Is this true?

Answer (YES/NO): NO